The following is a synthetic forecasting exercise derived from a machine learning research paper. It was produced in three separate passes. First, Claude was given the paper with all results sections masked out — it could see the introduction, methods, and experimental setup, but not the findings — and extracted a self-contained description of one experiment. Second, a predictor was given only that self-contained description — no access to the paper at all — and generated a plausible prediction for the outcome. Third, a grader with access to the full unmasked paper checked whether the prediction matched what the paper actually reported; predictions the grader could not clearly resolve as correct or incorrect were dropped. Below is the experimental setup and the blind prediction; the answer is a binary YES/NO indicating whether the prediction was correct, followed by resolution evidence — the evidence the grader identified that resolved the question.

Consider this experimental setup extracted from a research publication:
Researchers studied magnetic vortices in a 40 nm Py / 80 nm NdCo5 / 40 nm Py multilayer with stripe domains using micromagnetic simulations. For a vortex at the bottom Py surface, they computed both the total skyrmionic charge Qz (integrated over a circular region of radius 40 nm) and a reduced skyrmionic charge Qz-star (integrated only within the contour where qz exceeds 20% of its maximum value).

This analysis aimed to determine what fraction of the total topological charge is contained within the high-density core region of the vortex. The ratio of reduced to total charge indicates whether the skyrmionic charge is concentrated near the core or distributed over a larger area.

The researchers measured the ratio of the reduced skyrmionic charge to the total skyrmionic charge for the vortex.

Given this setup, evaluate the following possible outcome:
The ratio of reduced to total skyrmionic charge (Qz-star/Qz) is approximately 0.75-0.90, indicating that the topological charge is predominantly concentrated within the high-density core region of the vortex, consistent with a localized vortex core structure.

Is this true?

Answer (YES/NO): NO